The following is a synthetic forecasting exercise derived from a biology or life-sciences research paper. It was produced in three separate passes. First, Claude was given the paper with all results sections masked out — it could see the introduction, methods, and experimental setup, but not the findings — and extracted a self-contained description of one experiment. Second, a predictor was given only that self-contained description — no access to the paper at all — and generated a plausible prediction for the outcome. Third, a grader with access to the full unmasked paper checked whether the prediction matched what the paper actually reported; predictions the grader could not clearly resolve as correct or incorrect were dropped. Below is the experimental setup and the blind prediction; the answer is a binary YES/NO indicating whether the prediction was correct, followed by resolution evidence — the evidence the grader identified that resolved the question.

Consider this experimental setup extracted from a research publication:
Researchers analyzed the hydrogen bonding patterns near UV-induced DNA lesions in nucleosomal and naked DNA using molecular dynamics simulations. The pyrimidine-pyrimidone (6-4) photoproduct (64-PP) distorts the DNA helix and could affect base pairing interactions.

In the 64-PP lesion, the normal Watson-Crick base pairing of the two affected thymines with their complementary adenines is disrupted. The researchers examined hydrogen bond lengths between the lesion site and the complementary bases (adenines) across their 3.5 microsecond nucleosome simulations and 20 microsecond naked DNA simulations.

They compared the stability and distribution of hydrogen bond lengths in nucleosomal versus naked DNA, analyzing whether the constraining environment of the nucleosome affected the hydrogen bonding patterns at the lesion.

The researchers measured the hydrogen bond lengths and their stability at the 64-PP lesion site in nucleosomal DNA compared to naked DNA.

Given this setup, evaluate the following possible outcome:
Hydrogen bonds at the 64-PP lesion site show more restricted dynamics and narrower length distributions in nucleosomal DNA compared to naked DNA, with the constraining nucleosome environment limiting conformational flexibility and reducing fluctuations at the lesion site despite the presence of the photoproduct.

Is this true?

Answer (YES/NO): NO